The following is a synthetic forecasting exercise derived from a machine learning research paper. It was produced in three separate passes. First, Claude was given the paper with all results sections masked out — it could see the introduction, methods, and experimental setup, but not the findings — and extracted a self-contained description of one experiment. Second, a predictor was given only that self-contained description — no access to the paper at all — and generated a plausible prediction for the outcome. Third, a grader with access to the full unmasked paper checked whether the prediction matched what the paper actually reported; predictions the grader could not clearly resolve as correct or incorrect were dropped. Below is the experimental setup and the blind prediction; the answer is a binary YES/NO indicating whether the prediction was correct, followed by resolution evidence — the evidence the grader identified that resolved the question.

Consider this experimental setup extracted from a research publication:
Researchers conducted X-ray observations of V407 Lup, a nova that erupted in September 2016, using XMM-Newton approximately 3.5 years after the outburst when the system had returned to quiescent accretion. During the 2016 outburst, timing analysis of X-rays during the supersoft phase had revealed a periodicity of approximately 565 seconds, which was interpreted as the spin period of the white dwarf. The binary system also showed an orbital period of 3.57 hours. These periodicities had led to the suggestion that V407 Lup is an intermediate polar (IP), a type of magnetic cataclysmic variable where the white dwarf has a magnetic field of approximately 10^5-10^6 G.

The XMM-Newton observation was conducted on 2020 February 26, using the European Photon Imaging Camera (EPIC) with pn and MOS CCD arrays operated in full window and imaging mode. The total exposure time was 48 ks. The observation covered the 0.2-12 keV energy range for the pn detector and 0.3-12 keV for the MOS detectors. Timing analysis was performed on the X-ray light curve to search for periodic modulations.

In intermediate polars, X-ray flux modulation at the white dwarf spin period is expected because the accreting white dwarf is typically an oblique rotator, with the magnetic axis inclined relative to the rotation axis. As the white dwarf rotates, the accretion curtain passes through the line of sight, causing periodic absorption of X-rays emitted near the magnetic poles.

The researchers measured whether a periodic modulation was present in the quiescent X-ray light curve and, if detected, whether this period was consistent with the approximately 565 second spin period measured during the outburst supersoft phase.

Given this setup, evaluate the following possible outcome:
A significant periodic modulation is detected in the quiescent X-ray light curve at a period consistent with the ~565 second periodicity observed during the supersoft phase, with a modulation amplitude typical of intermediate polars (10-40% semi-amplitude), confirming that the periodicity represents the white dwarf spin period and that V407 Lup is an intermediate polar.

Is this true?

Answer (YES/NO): YES